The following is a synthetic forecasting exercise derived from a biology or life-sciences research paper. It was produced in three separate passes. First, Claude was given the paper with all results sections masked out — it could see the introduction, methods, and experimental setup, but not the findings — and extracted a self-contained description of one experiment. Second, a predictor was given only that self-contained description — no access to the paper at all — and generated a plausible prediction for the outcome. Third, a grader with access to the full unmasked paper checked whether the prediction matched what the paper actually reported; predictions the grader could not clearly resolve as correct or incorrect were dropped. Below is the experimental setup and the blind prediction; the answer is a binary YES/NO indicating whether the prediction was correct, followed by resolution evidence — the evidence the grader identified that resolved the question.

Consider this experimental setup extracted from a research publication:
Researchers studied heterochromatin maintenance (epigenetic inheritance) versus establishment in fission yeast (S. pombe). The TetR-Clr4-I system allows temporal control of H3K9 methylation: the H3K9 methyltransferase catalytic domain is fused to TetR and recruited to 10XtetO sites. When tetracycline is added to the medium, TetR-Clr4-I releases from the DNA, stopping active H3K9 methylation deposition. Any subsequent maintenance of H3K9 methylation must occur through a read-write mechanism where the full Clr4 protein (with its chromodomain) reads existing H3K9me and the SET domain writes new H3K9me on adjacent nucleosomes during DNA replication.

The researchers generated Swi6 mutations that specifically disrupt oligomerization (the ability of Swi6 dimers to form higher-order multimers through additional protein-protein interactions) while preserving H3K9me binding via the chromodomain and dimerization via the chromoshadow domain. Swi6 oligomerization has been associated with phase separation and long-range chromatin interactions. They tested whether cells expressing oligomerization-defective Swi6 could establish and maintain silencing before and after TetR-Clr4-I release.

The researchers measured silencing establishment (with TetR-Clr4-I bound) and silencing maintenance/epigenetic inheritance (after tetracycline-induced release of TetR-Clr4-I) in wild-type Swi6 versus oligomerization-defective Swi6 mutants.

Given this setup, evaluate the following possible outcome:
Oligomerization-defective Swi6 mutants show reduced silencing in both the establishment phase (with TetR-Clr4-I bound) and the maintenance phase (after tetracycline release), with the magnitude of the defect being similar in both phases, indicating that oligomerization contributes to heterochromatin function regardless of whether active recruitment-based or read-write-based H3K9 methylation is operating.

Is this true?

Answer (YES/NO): NO